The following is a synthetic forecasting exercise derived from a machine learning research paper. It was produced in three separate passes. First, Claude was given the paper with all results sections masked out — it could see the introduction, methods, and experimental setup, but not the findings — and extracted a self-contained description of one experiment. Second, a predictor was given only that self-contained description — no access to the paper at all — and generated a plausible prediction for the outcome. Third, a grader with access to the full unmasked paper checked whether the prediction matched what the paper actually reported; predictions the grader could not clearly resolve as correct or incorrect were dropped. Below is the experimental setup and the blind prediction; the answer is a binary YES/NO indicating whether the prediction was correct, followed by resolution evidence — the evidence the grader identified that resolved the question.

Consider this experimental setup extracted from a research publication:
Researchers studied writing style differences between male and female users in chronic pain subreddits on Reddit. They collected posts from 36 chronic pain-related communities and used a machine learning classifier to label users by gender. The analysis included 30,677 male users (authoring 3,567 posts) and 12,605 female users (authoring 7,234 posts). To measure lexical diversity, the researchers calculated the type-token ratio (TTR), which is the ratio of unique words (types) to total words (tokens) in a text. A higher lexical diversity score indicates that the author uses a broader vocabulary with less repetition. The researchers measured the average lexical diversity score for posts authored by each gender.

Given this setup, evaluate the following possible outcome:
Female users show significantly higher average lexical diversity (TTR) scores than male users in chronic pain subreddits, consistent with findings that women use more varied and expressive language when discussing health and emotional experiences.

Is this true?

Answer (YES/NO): NO